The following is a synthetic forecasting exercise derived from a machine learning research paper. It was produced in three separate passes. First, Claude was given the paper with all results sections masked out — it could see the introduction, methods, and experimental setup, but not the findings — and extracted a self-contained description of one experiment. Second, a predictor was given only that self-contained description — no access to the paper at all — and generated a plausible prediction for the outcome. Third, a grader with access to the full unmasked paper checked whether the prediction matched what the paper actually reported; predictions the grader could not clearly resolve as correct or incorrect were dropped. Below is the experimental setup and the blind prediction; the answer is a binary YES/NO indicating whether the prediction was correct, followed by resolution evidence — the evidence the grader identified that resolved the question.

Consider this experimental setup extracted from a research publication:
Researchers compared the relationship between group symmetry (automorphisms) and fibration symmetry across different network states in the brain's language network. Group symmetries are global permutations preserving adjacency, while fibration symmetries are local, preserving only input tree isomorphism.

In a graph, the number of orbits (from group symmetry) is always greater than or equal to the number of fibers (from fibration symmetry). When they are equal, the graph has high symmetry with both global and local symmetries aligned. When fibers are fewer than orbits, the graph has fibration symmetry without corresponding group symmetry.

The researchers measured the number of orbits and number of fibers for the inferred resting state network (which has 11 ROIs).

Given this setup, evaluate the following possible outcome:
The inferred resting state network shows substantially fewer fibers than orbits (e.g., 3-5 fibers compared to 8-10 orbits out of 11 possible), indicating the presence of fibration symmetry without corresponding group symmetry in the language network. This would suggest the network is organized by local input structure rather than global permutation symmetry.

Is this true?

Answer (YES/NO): NO